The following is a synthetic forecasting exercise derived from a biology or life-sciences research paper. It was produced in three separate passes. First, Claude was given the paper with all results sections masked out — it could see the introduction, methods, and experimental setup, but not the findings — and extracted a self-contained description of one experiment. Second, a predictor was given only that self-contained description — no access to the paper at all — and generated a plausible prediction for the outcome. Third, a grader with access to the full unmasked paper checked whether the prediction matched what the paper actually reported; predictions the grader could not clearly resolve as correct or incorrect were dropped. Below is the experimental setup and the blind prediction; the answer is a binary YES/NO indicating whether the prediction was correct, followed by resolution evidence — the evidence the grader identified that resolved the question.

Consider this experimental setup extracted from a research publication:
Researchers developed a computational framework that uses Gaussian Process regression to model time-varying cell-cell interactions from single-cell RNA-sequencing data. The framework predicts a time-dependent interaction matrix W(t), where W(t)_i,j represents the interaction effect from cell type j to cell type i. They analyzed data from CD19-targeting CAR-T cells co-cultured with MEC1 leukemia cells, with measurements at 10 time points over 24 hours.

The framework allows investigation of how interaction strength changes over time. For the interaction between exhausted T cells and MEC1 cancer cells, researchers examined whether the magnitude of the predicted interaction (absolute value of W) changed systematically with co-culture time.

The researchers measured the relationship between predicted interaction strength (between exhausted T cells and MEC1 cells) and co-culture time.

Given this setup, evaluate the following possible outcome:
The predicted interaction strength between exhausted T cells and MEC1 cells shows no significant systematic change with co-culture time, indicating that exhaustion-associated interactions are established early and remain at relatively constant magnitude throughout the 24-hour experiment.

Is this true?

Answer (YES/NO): NO